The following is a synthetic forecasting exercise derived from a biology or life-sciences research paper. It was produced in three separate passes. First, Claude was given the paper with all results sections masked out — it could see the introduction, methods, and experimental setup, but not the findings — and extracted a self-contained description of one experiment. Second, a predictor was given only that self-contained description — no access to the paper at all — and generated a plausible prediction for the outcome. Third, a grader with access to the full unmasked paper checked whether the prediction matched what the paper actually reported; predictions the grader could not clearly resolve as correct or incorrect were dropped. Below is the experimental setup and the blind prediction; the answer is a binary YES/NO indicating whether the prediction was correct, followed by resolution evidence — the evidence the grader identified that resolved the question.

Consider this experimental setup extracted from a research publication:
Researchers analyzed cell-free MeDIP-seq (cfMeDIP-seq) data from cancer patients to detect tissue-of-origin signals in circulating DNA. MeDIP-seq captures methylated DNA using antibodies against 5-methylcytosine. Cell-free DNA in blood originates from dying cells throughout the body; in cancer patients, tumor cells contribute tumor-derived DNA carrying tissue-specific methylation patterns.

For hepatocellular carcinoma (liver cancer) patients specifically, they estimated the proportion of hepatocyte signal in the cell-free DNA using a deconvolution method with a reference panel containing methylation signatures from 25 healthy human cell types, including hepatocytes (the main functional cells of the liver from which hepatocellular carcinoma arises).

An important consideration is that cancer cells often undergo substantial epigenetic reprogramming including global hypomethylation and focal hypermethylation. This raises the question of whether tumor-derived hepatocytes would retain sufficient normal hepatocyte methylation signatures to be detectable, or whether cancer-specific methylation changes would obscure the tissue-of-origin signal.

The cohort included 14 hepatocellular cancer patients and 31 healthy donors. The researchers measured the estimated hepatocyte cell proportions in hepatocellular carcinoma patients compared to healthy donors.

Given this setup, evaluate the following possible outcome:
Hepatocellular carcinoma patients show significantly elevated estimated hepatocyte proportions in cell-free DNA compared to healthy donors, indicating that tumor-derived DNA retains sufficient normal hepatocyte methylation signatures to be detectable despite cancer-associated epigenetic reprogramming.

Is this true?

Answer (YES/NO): YES